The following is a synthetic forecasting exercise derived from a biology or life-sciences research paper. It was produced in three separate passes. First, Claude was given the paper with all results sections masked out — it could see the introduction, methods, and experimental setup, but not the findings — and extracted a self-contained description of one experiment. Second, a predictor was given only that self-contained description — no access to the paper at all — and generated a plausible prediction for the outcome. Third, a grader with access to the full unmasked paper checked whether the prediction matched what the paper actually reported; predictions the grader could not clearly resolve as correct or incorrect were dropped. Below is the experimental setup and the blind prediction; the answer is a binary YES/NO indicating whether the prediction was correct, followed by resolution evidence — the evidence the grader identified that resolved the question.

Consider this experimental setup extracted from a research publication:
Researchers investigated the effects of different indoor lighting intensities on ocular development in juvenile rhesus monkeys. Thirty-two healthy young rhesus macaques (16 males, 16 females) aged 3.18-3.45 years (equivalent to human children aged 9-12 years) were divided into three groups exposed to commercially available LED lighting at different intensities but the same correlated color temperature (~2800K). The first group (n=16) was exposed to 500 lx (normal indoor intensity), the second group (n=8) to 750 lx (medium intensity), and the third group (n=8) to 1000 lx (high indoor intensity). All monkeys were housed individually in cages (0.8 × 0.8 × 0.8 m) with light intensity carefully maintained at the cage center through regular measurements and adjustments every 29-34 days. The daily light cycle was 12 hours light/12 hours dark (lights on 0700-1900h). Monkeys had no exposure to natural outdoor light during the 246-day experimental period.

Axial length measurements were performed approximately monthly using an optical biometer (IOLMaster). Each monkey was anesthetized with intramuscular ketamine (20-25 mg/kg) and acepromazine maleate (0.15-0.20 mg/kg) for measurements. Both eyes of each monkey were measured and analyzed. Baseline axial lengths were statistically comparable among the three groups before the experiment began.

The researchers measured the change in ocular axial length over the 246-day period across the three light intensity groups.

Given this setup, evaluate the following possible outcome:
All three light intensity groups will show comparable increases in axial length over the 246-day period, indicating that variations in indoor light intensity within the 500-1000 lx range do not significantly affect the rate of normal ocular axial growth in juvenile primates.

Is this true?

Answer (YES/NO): NO